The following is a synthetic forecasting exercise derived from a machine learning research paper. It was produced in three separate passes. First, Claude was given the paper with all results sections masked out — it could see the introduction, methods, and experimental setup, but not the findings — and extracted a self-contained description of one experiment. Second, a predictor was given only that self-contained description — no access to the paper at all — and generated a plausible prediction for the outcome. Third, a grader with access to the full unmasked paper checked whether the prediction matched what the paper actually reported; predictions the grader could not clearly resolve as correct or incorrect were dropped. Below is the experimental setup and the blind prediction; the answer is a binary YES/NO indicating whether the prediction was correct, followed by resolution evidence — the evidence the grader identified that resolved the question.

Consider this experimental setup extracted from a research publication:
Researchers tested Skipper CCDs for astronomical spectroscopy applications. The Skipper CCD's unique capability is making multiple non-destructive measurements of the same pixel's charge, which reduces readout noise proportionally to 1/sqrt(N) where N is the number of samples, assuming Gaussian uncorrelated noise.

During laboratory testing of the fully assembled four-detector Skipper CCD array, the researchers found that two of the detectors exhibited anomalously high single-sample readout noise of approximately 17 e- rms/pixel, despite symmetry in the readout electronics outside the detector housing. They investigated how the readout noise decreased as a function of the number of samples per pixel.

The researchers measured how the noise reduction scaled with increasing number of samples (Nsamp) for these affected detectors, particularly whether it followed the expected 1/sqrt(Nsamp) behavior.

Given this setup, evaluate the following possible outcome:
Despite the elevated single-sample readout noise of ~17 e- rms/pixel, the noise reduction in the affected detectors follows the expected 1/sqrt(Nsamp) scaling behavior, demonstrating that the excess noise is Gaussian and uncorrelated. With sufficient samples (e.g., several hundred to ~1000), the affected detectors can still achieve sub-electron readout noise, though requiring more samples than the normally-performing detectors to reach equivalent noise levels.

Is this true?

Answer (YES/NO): NO